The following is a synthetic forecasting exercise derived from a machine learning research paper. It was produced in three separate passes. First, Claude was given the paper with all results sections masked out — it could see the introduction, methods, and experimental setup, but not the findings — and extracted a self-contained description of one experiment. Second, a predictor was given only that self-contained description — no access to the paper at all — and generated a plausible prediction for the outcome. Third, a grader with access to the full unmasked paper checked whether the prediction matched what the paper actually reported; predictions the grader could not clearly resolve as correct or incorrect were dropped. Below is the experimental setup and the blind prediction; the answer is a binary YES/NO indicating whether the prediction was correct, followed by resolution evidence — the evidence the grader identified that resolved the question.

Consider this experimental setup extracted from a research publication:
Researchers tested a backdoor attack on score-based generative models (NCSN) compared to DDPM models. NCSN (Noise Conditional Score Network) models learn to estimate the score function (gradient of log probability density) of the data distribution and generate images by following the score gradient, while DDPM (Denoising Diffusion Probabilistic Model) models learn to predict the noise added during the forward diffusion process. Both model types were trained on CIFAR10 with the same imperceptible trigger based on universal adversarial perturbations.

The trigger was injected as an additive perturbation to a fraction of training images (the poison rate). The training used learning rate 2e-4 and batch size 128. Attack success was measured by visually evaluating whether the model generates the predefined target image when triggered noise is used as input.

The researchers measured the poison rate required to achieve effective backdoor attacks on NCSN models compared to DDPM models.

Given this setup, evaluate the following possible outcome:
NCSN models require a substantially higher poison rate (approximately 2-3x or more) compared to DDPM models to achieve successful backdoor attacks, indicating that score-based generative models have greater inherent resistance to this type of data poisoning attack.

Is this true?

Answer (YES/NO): YES